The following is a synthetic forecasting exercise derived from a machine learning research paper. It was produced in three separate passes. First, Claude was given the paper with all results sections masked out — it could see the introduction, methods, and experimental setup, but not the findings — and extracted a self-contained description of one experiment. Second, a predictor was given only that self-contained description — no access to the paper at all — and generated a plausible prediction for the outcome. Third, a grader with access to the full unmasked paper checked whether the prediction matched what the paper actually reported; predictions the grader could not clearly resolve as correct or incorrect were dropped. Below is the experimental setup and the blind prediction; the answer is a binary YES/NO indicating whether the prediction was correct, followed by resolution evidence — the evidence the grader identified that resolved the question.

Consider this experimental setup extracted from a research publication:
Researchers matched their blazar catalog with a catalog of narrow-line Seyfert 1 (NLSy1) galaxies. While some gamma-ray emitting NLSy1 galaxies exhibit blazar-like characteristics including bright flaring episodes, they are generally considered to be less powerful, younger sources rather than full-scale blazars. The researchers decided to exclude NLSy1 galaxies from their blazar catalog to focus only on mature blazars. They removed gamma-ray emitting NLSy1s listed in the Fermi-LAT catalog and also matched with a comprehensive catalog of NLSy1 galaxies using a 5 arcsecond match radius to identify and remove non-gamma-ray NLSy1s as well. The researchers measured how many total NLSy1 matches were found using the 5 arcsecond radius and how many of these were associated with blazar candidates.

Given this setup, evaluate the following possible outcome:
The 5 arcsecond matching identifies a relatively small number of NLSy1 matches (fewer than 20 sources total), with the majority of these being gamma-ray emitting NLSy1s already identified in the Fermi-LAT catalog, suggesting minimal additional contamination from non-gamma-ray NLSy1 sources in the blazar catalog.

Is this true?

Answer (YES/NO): NO